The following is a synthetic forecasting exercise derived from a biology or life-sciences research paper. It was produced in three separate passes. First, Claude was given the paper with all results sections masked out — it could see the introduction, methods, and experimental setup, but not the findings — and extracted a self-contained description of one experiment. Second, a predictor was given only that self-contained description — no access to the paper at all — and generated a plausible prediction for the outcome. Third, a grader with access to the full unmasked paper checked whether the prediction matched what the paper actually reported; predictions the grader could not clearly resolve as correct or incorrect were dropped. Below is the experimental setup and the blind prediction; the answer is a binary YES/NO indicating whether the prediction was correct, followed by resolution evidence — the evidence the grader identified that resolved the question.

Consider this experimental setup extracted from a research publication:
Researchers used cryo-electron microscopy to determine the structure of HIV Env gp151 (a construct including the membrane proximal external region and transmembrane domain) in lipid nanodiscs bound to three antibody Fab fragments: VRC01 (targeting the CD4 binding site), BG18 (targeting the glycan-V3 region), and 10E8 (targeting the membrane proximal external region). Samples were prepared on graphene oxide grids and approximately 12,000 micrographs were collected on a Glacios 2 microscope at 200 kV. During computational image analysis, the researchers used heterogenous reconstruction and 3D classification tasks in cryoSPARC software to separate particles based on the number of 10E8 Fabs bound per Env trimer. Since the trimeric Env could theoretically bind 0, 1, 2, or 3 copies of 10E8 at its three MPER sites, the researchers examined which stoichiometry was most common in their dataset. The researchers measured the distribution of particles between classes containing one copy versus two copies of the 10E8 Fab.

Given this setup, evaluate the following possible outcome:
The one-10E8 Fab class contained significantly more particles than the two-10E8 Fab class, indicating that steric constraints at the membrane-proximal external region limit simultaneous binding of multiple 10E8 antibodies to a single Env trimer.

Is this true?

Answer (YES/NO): YES